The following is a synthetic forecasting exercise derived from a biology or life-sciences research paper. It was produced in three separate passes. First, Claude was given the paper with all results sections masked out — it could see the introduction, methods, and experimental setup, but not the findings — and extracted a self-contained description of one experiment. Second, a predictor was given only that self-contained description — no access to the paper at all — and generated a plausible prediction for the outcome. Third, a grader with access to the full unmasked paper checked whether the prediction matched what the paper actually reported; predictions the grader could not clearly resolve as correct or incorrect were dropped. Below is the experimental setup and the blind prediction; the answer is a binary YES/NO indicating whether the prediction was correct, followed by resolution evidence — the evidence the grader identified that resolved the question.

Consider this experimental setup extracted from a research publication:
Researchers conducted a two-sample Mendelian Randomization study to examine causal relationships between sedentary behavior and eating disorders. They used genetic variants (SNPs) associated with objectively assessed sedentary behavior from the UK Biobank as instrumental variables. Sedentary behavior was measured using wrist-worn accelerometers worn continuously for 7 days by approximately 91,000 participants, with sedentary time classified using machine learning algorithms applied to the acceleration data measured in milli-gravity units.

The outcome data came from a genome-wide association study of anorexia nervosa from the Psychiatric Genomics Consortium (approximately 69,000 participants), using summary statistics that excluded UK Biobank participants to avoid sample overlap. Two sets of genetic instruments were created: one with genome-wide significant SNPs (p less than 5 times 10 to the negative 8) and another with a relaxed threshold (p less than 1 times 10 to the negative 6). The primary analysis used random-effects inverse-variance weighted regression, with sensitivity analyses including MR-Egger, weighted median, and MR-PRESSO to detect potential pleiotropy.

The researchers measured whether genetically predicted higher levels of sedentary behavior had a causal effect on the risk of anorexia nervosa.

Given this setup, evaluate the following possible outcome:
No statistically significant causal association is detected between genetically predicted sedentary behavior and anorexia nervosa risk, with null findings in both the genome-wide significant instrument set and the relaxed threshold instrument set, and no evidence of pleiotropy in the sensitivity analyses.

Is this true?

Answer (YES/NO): NO